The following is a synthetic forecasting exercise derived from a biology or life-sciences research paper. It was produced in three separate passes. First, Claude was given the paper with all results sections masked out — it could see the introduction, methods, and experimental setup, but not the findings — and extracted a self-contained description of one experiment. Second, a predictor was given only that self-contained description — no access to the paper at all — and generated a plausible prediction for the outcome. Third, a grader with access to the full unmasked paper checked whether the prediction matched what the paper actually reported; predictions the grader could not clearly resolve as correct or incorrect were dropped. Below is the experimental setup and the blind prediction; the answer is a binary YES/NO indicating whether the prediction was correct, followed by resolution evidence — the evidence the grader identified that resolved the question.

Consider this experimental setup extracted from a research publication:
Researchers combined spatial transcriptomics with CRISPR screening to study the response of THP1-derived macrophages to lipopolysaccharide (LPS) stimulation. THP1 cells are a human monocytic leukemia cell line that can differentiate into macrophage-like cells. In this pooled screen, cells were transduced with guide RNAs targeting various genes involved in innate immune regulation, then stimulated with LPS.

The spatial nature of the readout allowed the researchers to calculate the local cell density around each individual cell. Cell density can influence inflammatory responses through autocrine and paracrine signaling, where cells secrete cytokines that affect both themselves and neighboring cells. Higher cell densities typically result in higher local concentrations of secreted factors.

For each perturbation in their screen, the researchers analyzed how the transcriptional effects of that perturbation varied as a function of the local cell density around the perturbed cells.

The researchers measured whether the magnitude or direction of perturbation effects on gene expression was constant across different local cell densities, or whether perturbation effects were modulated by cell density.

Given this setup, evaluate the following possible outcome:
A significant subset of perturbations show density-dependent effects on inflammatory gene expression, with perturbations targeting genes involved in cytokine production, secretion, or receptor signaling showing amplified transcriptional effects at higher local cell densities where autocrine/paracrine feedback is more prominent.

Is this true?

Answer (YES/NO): NO